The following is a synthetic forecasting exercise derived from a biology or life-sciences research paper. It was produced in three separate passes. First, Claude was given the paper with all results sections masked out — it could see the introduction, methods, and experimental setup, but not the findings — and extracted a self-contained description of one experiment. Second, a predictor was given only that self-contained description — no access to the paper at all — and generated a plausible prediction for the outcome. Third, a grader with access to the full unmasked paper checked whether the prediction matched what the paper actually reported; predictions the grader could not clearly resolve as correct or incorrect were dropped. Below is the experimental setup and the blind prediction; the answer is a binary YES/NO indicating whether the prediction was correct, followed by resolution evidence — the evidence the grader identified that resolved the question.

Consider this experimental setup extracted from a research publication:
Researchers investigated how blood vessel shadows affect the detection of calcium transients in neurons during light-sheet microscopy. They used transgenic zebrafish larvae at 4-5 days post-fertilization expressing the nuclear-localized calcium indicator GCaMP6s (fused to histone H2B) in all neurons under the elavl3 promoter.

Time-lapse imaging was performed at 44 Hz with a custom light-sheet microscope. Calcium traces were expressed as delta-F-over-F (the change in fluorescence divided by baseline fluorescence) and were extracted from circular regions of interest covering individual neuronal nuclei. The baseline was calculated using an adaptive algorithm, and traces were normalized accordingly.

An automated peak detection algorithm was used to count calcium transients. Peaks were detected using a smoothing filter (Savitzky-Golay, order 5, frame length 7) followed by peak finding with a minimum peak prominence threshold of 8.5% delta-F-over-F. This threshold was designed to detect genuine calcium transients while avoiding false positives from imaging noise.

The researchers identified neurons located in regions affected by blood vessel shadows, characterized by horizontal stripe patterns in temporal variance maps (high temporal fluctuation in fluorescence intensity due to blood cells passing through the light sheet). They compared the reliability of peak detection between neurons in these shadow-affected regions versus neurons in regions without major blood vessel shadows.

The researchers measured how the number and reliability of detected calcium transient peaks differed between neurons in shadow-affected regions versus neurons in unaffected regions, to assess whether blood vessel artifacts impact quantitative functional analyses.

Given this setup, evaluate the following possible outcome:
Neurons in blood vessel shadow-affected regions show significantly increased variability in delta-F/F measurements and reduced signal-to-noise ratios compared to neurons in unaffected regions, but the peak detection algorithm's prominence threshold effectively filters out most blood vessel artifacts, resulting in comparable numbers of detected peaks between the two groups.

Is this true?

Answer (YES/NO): NO